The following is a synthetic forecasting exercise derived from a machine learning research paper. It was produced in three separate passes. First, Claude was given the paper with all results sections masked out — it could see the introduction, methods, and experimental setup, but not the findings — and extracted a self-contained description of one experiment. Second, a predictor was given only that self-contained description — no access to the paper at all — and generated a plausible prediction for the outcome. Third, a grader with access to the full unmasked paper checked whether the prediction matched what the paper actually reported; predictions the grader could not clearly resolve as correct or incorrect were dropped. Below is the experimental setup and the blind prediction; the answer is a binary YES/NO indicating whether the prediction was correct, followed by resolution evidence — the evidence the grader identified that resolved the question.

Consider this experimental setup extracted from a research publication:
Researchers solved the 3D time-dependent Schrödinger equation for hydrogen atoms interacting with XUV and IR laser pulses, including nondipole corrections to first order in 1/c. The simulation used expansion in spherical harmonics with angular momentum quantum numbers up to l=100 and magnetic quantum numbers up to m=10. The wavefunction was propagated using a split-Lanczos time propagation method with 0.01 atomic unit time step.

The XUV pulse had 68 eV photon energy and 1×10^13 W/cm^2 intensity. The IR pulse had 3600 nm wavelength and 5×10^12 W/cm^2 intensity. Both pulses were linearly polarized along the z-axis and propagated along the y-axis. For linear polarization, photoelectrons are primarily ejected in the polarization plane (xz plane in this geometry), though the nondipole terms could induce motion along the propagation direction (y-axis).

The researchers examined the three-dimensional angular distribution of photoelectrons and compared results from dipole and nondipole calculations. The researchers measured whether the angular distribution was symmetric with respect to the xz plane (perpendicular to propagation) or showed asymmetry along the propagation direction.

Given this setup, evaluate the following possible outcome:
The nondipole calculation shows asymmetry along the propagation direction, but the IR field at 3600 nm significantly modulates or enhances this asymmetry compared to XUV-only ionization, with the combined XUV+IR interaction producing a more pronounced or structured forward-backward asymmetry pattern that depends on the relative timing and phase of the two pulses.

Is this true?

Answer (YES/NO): YES